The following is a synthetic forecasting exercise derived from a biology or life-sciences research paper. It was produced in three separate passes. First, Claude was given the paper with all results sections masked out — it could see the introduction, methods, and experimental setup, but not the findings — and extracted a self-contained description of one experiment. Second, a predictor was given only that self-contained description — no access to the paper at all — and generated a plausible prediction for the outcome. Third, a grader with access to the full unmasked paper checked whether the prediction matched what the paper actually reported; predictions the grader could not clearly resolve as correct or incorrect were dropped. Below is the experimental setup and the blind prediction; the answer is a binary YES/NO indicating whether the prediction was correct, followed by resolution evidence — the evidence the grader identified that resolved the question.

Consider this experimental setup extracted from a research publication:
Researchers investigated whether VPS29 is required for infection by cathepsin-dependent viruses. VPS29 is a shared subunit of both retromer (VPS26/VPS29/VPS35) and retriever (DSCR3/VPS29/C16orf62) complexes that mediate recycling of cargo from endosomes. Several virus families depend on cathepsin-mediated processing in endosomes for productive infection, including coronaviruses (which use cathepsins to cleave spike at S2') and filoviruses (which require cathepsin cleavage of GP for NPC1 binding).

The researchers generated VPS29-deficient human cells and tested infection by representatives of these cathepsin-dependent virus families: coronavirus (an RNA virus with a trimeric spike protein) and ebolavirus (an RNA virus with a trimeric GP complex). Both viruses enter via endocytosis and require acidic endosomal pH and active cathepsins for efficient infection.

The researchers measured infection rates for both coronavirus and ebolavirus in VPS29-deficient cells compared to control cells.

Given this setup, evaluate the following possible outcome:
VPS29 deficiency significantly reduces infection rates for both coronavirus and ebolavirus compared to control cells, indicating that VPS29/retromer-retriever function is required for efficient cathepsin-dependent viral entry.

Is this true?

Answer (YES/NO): YES